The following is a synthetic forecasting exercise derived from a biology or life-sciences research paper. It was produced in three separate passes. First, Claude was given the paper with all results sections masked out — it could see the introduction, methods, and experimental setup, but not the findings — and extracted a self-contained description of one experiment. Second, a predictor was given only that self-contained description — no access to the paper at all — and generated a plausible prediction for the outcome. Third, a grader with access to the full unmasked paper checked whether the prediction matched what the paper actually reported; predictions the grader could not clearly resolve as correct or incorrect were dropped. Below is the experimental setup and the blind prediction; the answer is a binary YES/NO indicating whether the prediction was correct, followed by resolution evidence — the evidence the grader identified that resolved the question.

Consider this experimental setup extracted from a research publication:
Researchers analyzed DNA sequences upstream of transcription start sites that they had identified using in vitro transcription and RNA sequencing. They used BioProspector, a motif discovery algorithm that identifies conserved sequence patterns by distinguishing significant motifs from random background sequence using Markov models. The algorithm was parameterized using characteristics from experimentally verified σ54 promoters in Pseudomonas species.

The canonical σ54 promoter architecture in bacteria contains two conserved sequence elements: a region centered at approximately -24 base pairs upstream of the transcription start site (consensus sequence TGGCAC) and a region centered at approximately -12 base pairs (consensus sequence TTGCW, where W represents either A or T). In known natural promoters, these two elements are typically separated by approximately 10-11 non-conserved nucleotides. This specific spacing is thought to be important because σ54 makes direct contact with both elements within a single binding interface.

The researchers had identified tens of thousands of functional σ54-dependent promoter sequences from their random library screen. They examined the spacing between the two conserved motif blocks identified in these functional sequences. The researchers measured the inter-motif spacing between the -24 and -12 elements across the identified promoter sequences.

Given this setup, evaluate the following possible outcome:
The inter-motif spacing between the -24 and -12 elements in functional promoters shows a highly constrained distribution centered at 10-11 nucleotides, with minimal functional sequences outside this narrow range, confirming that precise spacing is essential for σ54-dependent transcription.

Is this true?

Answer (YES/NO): NO